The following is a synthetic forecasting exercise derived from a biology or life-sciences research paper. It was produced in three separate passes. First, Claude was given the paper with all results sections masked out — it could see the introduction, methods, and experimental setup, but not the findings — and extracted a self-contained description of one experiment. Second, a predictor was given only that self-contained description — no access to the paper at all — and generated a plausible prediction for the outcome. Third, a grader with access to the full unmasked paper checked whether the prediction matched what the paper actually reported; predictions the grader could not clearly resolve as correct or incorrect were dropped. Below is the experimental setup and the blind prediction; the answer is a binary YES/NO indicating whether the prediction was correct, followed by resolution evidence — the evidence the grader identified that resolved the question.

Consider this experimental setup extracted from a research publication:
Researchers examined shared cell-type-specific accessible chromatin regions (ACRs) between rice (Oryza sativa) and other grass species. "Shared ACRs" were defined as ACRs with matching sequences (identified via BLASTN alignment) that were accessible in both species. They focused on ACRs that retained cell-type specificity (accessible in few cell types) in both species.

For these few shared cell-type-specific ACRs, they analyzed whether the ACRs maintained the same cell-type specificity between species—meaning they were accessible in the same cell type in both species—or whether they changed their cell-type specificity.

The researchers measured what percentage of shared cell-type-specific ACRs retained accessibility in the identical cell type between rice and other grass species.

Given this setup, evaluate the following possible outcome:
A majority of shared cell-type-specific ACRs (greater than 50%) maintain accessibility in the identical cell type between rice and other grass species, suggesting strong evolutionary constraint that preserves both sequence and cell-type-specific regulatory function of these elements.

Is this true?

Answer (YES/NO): YES